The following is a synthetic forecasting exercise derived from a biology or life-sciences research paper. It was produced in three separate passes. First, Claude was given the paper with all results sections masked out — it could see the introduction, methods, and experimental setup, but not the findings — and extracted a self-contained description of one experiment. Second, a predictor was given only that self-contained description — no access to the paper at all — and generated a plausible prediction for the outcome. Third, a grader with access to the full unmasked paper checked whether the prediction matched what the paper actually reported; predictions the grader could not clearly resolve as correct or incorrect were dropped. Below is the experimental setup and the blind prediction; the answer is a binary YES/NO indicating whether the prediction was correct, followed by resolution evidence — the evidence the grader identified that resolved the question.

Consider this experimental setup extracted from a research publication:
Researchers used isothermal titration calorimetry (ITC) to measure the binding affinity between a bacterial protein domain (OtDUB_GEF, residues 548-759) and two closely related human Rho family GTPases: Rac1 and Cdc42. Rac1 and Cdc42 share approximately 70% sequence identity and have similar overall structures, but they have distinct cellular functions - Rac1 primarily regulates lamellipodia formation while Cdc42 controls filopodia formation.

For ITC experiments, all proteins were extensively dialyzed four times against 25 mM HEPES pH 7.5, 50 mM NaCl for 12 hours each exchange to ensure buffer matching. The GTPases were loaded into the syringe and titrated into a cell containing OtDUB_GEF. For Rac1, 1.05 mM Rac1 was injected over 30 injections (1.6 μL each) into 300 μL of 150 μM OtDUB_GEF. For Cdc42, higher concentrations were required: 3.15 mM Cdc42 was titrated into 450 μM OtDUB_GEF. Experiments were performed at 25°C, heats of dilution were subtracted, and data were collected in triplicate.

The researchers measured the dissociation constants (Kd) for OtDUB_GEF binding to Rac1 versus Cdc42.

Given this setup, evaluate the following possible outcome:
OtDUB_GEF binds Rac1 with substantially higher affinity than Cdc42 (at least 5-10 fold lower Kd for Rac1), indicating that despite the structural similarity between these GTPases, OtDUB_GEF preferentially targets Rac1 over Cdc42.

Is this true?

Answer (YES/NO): NO